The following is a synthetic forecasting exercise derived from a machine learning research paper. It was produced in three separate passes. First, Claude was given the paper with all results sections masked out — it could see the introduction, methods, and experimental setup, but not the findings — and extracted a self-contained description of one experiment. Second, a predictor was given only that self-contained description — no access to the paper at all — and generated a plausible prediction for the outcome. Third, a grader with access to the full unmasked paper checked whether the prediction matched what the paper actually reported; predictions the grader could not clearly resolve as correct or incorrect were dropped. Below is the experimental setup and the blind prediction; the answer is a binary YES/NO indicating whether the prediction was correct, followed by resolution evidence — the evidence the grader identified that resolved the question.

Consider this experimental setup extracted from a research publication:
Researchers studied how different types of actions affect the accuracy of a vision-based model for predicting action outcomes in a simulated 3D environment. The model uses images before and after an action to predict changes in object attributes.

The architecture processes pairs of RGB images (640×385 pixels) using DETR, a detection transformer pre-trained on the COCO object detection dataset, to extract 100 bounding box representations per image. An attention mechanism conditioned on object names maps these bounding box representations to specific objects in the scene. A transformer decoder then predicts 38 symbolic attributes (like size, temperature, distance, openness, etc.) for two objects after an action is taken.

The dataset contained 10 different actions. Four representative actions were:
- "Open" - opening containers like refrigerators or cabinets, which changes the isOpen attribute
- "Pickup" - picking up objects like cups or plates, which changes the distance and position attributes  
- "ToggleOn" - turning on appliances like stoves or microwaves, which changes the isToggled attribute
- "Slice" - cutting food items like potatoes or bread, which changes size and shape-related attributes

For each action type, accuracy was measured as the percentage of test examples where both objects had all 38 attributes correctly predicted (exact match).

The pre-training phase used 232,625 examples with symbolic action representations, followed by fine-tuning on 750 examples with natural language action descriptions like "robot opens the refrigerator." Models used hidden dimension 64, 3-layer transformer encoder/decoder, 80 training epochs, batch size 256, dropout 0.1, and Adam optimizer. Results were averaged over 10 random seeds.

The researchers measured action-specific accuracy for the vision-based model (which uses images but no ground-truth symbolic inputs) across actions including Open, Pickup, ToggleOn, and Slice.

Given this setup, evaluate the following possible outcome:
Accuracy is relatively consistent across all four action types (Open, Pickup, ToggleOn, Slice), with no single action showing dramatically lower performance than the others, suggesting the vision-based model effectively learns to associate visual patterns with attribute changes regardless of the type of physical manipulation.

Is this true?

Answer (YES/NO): NO